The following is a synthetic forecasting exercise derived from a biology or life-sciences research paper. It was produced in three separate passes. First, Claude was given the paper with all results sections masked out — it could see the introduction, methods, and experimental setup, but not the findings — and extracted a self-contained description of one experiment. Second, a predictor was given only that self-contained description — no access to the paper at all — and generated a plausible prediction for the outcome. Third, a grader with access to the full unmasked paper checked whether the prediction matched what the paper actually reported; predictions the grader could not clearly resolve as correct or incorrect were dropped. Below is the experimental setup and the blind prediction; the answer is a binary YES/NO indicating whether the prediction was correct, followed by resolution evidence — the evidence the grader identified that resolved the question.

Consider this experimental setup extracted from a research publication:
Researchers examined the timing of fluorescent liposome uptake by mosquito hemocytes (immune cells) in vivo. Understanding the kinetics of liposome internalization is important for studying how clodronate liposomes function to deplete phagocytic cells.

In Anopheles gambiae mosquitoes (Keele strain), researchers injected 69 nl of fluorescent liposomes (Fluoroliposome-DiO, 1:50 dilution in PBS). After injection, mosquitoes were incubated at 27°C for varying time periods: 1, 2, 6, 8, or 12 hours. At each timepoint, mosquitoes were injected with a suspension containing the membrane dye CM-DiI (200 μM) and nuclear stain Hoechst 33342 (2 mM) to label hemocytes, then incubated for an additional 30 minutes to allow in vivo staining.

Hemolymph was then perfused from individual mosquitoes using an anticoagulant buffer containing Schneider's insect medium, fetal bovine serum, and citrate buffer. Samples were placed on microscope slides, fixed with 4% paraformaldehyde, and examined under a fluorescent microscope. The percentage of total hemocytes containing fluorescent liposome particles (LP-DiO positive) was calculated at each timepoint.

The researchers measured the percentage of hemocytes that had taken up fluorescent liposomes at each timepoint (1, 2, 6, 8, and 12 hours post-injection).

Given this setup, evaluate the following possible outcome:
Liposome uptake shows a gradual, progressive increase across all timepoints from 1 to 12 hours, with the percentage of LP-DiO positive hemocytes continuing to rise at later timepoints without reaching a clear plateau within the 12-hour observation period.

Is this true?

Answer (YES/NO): NO